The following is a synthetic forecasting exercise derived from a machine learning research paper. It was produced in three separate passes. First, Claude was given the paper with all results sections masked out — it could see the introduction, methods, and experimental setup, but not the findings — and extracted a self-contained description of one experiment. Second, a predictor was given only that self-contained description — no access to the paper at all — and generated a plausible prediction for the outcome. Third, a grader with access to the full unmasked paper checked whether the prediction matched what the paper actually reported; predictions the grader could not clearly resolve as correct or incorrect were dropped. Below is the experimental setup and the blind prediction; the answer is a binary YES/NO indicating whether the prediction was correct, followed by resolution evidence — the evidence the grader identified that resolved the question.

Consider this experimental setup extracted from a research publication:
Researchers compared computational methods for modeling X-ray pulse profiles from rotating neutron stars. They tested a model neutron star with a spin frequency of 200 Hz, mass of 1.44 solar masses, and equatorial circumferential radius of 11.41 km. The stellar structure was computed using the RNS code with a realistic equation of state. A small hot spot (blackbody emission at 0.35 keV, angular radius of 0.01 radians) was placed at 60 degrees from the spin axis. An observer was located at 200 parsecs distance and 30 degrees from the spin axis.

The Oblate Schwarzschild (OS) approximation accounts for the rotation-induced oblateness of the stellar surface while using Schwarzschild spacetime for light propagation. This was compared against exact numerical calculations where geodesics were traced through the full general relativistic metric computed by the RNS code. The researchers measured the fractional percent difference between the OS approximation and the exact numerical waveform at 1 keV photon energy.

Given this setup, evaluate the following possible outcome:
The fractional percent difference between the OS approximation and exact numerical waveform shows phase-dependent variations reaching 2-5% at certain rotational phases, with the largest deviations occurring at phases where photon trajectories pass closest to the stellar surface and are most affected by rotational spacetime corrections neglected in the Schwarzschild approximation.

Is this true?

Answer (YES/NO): NO